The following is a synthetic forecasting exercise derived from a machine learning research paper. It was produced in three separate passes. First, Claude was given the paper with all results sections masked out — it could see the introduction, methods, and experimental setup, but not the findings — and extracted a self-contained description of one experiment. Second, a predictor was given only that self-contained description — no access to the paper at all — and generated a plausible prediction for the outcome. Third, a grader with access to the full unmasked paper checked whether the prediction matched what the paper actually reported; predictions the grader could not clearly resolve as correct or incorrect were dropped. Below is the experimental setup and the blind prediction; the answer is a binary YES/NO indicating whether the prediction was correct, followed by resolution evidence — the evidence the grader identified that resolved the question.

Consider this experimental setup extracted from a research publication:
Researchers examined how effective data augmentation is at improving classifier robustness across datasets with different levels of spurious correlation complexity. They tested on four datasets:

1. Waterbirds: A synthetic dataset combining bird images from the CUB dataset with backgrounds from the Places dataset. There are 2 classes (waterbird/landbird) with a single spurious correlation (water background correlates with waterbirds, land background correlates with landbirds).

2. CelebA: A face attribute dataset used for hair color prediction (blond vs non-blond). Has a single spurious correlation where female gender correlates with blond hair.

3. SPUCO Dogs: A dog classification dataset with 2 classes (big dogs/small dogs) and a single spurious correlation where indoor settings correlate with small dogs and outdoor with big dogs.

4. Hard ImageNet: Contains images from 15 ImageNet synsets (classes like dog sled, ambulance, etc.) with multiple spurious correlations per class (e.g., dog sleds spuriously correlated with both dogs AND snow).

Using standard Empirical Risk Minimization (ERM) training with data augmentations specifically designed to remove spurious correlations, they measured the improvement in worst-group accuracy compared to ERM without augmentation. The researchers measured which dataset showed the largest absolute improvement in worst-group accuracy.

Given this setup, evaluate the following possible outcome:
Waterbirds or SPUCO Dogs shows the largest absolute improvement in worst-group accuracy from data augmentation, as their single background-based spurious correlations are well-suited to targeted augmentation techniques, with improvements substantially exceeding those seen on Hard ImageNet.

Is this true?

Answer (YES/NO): NO